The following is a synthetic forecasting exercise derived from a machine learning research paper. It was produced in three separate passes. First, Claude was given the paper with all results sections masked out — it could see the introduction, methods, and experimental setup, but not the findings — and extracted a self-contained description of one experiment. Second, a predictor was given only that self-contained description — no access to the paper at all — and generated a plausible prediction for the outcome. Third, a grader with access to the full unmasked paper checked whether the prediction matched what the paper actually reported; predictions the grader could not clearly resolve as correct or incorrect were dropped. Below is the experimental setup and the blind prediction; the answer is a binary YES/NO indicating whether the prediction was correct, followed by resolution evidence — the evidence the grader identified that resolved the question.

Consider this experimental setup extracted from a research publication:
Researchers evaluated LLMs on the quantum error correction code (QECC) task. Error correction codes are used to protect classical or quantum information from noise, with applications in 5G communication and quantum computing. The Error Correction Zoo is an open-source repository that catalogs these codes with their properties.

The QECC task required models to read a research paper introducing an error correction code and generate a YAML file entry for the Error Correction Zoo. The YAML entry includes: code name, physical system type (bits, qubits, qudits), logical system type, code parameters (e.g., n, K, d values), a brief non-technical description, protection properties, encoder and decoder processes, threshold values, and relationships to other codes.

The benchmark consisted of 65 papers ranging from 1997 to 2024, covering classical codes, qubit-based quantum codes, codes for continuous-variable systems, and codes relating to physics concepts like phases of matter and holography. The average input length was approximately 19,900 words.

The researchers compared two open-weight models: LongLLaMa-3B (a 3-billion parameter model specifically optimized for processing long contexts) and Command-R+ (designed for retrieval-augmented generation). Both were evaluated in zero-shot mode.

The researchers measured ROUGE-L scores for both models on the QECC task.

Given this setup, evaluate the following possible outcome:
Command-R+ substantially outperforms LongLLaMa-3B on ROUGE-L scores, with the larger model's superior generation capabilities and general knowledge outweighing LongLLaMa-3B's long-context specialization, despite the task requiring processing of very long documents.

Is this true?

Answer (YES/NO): YES